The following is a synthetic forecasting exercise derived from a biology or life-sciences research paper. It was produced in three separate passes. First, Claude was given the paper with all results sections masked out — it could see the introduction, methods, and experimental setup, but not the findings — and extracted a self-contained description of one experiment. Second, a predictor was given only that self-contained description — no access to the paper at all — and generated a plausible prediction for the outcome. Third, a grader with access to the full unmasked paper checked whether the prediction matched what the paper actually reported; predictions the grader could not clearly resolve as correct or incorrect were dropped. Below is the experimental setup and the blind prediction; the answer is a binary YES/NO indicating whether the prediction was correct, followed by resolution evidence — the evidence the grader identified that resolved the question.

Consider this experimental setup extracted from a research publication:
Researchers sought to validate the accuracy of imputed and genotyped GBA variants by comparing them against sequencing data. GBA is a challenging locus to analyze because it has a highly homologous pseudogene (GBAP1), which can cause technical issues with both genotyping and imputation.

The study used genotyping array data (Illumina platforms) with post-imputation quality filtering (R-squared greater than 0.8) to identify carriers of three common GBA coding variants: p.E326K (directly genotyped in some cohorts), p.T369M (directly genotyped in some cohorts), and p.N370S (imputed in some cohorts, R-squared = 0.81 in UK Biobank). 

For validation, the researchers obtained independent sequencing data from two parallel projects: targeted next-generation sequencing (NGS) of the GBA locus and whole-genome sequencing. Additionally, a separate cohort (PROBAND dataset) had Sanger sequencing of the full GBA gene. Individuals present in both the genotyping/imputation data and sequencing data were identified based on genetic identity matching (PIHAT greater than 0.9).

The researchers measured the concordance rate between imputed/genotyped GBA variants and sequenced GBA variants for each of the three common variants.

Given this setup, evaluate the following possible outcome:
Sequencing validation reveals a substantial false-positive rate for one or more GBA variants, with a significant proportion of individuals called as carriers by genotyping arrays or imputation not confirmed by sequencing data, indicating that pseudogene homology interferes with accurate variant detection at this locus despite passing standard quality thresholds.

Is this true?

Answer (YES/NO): NO